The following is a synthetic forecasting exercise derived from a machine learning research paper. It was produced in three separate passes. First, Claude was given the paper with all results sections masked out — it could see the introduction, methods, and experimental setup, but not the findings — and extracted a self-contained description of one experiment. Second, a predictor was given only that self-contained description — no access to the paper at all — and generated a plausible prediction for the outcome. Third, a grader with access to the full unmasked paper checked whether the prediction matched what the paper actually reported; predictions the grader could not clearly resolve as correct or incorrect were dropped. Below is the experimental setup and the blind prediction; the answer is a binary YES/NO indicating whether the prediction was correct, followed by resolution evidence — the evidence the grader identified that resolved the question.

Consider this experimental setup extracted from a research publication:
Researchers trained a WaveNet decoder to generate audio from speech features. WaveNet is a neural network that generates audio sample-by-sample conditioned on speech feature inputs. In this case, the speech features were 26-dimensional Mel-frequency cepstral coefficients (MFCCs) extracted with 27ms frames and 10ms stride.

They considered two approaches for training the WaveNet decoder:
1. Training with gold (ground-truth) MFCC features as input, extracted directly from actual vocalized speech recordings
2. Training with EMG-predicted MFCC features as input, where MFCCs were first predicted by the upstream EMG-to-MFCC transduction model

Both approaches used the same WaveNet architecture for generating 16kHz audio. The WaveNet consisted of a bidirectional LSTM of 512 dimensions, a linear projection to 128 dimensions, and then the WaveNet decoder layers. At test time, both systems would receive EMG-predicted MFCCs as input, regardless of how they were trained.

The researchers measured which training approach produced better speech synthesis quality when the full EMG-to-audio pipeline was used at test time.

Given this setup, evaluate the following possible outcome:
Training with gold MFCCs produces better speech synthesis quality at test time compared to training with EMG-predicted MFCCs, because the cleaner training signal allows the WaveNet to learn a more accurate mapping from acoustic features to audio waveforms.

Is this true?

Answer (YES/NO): YES